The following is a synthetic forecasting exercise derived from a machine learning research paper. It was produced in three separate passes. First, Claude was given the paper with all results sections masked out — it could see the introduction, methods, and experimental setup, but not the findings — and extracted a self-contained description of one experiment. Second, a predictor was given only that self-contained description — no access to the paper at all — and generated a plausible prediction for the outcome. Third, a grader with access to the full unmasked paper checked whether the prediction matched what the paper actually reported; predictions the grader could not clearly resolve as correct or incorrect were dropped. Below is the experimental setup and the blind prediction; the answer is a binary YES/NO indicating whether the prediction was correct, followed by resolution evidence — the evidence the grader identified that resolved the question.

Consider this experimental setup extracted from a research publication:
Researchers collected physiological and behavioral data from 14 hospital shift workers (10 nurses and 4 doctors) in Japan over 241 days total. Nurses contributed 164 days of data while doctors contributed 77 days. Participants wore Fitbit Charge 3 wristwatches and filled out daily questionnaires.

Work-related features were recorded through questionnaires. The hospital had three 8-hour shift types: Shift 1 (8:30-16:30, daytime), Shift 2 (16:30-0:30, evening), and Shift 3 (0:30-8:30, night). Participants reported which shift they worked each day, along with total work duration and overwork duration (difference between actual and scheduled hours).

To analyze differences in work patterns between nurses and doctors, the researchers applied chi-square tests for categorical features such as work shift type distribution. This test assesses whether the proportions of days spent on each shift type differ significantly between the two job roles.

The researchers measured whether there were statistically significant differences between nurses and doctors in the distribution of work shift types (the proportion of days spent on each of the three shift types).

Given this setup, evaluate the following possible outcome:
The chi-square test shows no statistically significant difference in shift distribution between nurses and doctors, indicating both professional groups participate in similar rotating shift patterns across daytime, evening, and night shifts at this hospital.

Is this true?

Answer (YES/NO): YES